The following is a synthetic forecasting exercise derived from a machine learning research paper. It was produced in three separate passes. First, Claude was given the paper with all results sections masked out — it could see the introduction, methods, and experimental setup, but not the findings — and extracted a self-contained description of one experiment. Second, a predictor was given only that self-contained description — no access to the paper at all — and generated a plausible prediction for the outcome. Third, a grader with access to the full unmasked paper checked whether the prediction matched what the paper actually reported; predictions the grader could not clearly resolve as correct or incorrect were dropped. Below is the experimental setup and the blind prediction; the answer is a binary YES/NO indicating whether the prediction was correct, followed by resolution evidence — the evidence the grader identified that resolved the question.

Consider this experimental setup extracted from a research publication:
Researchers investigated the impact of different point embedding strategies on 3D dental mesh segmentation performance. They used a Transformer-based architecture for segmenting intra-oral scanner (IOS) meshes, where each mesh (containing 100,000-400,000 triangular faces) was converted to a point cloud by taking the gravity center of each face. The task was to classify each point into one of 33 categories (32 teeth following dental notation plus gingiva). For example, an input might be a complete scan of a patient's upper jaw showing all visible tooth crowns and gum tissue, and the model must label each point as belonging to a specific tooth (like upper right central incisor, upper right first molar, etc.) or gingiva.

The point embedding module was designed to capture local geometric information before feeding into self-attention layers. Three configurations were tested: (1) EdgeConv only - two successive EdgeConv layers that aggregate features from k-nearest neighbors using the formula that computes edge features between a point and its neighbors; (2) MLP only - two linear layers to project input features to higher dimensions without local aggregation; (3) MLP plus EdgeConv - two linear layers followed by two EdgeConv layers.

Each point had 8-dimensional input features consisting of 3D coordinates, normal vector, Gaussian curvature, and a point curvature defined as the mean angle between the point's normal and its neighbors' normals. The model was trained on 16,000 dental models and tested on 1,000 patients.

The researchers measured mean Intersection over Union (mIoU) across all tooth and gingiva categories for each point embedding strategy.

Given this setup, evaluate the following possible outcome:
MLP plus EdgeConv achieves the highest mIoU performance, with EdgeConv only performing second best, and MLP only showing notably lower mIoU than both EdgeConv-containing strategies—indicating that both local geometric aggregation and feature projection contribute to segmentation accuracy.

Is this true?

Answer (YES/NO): YES